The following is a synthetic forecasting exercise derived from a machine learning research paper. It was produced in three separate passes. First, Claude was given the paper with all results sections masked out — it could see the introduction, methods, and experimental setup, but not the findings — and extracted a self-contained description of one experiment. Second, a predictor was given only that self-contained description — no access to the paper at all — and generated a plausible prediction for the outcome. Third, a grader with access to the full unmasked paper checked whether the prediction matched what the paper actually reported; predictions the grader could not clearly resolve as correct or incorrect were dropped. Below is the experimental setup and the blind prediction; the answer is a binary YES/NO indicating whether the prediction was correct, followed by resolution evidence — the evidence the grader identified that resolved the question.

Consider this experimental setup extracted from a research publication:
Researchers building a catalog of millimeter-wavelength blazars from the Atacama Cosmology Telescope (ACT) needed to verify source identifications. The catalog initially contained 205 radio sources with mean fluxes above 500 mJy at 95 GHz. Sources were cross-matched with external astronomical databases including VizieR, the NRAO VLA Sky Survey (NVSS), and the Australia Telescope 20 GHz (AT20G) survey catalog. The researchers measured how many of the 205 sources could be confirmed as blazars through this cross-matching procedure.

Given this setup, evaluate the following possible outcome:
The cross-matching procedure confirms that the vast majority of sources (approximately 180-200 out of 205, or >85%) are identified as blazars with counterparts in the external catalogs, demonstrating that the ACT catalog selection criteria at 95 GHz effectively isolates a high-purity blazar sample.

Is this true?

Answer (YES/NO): YES